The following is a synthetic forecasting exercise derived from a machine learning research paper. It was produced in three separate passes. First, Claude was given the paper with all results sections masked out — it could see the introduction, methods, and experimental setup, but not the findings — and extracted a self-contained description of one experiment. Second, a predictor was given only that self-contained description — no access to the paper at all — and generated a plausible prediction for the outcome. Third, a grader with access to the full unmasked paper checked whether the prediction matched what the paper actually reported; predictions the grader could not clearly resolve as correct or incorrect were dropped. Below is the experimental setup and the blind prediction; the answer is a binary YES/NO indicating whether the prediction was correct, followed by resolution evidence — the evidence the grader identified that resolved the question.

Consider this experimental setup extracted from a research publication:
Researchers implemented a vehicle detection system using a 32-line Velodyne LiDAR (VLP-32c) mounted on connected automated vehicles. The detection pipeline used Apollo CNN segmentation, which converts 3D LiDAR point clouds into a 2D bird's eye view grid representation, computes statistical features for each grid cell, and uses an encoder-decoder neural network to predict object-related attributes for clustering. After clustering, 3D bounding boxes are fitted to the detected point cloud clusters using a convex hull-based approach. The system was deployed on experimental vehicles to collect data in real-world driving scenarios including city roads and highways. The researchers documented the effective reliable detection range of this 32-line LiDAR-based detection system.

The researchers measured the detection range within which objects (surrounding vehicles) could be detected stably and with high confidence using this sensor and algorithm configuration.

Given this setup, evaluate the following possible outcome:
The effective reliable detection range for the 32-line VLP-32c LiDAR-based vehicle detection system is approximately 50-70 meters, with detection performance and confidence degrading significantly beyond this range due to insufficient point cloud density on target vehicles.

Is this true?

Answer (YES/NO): NO